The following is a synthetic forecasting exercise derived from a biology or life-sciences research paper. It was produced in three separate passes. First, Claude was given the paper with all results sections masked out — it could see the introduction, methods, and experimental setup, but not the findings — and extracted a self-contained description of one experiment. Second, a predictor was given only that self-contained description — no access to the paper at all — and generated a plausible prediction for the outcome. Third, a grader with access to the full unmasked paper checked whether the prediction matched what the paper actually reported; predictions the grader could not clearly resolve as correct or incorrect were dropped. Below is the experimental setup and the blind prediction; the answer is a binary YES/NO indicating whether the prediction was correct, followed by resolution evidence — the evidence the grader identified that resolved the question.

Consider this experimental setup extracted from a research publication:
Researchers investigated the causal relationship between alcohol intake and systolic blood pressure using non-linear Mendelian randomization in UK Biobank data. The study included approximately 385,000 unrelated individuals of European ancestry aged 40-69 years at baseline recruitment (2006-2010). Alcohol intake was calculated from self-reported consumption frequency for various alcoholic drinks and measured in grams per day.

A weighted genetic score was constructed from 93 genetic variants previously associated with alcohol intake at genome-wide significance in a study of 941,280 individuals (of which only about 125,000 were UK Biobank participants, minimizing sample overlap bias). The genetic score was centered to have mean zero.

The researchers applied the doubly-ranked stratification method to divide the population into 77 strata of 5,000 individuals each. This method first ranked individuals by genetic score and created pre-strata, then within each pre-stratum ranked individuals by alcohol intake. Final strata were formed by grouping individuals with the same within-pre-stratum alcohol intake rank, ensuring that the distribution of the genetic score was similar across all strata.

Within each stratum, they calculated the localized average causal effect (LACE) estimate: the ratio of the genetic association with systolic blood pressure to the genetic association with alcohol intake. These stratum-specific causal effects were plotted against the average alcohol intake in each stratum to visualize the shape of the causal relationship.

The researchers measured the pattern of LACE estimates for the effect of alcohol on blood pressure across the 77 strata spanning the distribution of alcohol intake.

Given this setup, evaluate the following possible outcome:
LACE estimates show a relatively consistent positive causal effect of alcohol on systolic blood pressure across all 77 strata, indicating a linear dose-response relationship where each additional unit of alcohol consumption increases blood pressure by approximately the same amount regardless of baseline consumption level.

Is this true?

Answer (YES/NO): NO